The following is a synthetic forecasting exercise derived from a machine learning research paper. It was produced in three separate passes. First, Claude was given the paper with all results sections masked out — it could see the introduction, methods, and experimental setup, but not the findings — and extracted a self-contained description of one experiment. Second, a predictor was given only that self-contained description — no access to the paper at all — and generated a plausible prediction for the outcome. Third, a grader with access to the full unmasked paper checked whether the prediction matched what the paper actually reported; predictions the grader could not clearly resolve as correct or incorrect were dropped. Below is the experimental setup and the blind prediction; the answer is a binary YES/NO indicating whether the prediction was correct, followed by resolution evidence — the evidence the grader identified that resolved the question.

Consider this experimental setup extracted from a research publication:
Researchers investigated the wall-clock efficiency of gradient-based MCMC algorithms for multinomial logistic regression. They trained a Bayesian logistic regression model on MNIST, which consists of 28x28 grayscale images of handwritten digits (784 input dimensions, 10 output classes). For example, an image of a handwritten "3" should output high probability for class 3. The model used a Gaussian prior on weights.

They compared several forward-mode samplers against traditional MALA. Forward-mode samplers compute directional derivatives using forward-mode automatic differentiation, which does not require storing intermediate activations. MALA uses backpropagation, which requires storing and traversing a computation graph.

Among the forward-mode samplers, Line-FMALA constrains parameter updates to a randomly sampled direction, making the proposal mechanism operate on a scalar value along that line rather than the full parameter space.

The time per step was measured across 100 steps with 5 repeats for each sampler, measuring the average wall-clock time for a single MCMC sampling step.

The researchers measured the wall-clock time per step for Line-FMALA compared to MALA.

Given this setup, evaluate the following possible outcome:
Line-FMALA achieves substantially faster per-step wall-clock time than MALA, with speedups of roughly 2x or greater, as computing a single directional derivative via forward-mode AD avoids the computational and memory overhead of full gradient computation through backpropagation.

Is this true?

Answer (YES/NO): NO